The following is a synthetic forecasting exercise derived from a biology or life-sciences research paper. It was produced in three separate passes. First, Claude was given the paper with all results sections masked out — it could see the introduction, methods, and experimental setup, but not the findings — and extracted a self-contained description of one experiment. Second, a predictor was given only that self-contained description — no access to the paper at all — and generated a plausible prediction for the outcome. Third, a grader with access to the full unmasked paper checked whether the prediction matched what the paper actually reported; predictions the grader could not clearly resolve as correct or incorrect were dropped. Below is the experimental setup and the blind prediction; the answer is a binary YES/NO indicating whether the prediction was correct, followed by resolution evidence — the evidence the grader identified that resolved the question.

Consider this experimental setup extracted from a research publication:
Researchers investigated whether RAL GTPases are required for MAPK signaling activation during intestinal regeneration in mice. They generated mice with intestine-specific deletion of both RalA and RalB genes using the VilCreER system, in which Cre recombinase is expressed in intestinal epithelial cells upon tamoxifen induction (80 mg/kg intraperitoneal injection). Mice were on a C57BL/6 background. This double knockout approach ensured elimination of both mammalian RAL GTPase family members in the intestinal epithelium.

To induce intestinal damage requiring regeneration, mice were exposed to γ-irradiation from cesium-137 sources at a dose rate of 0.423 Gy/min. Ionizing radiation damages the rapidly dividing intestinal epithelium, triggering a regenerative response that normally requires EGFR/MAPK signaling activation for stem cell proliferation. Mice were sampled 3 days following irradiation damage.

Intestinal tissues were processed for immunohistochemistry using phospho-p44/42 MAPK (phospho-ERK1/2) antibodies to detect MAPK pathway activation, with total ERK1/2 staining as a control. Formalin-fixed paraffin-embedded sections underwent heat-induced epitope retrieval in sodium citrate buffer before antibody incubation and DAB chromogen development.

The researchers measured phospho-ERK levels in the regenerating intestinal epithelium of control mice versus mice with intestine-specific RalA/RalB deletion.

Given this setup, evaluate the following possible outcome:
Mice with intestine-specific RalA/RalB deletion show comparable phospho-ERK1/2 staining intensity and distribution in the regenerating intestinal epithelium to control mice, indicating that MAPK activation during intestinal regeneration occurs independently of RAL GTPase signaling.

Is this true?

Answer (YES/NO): NO